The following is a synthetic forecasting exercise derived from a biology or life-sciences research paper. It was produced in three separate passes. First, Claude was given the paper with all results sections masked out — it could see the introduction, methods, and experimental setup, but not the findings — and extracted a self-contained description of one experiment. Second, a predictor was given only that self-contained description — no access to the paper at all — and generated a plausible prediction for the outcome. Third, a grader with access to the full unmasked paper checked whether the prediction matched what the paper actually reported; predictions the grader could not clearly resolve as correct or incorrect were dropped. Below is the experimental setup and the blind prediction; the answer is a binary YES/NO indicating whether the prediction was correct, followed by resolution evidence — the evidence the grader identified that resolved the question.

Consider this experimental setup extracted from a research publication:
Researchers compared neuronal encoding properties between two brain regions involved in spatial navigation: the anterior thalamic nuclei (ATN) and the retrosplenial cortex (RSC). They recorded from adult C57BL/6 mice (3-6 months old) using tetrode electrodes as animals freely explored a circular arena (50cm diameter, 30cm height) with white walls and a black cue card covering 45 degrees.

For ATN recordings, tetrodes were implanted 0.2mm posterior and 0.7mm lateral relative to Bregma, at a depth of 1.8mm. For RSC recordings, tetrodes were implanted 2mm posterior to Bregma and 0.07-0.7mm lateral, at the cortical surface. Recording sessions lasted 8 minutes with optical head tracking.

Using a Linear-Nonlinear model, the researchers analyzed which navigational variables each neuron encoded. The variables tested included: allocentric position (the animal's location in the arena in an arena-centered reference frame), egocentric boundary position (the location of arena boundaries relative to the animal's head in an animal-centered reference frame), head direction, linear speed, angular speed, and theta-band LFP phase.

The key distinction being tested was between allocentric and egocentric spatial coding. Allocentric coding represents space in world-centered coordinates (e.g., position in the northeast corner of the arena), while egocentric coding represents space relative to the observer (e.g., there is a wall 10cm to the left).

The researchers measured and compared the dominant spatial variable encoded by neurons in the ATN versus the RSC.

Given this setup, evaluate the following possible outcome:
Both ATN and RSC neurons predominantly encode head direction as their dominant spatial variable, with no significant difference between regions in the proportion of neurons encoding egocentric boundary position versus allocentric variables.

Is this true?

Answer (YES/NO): NO